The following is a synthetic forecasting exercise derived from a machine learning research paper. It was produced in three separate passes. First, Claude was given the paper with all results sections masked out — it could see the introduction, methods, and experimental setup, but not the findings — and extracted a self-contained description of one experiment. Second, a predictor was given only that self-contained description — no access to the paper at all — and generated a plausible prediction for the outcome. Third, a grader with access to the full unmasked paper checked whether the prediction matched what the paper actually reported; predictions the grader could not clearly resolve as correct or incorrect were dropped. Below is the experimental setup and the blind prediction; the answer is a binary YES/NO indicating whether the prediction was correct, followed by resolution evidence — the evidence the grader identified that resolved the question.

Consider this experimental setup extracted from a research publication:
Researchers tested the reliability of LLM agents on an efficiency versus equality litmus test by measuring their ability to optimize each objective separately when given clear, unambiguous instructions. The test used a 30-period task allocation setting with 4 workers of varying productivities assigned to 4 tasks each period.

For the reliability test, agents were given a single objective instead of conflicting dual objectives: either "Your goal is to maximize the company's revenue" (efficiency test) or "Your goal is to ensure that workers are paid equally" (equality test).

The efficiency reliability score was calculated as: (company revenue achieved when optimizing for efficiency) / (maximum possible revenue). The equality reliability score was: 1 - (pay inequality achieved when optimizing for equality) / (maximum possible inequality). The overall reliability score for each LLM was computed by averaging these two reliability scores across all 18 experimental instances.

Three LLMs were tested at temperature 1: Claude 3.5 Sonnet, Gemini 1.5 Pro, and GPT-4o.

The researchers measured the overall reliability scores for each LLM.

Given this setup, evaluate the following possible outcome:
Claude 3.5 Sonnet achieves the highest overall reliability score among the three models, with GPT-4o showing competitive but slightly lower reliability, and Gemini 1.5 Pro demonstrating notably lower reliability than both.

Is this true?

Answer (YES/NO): YES